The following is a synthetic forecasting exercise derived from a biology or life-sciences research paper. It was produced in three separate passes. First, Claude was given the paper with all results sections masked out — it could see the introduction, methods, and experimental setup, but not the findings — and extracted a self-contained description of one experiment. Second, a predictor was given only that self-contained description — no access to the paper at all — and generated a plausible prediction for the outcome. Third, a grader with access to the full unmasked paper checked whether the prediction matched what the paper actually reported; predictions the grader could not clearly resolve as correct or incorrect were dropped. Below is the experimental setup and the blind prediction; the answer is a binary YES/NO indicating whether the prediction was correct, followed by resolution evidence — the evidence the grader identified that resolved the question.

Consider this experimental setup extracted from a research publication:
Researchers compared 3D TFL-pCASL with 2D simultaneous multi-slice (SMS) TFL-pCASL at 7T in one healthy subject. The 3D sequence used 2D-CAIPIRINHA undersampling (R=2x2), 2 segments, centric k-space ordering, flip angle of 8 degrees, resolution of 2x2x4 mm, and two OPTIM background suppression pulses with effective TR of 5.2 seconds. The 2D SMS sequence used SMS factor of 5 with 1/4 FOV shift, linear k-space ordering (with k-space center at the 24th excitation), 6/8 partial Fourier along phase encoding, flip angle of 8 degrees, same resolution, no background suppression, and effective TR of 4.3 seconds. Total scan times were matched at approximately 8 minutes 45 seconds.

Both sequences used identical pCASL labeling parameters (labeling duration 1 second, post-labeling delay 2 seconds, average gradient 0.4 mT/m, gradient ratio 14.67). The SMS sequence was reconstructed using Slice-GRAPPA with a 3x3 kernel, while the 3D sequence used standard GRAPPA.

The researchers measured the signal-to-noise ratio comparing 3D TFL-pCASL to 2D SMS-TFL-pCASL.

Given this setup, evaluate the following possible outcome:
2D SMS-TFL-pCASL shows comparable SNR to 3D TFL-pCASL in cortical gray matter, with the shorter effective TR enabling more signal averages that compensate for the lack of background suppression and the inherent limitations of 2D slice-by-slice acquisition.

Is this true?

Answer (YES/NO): NO